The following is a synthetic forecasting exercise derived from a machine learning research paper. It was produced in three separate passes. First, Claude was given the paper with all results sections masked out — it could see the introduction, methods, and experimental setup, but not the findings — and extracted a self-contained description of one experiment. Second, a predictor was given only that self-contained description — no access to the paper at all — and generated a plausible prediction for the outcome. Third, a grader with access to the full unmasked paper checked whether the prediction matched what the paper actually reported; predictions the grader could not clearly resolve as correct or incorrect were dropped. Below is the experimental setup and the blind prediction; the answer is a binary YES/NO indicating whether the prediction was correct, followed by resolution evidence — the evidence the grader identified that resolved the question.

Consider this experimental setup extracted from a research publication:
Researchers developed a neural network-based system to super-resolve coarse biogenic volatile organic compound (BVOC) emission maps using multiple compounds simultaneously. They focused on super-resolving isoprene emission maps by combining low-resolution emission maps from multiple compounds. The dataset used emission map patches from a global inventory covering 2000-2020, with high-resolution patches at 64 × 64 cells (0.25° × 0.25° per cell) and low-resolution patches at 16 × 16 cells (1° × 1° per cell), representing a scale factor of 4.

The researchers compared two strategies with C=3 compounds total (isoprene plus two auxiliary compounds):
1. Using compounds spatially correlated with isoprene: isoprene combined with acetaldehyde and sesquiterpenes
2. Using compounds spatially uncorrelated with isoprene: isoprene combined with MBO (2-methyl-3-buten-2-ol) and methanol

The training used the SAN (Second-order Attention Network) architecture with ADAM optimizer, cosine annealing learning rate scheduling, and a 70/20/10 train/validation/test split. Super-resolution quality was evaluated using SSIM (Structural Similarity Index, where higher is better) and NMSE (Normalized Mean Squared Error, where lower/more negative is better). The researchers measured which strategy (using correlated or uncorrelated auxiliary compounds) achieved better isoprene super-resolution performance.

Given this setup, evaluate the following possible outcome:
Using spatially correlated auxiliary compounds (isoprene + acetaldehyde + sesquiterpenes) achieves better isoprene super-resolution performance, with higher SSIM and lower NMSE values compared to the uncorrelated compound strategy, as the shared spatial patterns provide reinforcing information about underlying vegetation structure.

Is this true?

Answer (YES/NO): NO